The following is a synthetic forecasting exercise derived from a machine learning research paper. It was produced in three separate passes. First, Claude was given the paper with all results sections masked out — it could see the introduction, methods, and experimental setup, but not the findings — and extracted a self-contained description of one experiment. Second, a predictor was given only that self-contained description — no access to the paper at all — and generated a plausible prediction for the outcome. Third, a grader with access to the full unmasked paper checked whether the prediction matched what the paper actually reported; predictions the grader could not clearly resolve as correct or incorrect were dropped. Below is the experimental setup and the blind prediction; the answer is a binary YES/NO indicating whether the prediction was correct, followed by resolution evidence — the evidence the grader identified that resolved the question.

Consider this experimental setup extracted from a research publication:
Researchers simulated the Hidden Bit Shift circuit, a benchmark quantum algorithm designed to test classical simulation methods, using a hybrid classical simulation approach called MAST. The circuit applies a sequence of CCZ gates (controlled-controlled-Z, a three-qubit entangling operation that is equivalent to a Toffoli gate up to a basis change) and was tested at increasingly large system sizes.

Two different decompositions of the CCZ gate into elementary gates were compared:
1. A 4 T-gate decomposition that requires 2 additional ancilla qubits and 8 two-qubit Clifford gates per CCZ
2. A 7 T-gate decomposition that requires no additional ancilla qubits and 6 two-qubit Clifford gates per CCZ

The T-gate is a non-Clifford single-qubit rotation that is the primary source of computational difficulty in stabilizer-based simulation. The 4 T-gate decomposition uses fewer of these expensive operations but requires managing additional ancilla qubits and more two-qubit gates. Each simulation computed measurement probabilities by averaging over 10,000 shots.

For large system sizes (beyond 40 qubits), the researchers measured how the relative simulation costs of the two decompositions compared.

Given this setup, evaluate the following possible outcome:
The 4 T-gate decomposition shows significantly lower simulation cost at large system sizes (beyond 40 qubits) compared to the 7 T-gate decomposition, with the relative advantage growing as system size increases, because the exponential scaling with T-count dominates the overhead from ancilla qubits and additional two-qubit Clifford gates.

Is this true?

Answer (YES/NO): NO